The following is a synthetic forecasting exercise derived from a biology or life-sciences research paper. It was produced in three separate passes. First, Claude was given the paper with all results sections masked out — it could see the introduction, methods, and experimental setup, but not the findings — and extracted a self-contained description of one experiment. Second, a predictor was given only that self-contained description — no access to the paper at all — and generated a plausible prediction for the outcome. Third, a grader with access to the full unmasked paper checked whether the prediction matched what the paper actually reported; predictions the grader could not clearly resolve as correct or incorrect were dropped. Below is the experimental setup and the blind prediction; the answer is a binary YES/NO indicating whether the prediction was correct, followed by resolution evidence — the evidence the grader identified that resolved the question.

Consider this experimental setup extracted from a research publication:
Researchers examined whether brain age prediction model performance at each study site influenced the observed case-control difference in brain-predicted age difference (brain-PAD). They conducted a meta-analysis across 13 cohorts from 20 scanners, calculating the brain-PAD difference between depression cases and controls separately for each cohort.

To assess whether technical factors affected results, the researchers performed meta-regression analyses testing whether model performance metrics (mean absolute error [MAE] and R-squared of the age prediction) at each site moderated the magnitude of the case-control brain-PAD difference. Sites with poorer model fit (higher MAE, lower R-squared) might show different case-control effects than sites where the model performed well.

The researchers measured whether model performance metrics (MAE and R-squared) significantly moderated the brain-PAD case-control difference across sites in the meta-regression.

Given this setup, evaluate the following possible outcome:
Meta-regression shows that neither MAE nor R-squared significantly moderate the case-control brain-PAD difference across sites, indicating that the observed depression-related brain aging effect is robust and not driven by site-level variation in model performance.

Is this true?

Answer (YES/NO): YES